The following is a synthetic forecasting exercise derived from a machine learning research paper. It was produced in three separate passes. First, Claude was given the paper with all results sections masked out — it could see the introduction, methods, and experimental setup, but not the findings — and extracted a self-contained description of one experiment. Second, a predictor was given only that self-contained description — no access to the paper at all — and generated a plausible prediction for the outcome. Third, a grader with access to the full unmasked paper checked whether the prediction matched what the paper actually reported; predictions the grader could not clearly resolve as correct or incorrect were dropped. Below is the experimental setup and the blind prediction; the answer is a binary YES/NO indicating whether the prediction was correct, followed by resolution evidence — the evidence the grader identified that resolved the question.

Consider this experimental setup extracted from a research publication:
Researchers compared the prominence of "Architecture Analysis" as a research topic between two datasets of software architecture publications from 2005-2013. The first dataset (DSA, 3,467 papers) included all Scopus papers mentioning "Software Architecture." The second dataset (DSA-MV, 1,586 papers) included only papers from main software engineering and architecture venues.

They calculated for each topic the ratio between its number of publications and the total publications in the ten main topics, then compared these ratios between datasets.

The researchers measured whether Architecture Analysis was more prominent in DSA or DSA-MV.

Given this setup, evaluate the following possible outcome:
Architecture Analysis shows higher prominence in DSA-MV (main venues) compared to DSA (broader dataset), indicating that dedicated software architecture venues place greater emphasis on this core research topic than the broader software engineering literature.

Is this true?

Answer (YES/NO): NO